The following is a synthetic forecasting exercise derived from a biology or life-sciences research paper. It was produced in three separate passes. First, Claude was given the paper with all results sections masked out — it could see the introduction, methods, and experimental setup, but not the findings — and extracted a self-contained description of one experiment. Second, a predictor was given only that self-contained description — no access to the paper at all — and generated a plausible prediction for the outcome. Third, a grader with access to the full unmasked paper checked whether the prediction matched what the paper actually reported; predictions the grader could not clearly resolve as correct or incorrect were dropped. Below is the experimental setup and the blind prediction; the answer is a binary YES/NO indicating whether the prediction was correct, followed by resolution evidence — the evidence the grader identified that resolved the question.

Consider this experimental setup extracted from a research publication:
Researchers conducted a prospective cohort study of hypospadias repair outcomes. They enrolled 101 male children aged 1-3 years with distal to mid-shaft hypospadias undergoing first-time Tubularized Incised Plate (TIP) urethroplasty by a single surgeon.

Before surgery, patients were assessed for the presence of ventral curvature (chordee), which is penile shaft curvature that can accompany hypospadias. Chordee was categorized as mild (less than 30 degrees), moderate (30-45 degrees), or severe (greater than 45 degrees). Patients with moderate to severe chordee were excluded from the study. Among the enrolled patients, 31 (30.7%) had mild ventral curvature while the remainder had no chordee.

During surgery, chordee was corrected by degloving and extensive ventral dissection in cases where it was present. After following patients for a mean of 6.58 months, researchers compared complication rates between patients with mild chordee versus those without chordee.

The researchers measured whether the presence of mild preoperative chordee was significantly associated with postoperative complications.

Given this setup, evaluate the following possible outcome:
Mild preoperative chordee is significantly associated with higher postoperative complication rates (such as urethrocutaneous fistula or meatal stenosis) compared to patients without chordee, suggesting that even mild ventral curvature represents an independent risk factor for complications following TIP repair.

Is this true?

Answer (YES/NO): NO